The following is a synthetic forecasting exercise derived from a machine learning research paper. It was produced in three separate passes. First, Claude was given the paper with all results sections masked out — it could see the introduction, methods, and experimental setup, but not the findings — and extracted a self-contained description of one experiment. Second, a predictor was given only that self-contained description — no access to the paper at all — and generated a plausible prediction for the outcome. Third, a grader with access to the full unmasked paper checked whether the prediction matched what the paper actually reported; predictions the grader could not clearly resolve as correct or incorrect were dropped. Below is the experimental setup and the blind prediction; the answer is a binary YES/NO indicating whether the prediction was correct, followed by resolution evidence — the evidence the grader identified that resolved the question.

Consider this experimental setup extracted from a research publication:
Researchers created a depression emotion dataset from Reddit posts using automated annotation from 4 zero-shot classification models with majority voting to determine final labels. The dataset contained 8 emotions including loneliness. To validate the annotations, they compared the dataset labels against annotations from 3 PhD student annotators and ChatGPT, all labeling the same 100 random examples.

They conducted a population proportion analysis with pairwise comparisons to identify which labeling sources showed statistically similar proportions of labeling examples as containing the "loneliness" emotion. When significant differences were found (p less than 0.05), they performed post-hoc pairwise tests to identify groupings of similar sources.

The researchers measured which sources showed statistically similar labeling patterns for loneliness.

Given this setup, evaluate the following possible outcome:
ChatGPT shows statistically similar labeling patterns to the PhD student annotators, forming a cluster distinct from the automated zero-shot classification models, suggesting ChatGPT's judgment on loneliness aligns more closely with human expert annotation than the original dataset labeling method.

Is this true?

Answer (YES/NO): NO